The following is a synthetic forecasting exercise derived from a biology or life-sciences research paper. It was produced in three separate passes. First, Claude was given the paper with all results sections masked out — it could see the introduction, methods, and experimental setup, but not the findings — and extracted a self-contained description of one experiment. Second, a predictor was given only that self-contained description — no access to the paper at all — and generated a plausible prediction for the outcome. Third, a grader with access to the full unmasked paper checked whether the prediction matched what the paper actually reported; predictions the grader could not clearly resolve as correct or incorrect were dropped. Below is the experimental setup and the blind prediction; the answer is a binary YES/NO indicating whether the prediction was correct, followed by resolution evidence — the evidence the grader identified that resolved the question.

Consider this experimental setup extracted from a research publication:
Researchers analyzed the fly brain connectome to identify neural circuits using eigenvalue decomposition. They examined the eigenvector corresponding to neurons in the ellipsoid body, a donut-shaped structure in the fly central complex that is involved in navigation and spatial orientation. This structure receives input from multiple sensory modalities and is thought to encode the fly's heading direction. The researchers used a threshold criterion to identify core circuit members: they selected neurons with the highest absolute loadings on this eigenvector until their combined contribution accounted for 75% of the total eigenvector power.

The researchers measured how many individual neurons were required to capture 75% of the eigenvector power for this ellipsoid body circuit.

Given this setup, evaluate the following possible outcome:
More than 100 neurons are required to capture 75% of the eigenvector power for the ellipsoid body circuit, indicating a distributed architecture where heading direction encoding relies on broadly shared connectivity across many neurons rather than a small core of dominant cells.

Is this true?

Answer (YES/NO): NO